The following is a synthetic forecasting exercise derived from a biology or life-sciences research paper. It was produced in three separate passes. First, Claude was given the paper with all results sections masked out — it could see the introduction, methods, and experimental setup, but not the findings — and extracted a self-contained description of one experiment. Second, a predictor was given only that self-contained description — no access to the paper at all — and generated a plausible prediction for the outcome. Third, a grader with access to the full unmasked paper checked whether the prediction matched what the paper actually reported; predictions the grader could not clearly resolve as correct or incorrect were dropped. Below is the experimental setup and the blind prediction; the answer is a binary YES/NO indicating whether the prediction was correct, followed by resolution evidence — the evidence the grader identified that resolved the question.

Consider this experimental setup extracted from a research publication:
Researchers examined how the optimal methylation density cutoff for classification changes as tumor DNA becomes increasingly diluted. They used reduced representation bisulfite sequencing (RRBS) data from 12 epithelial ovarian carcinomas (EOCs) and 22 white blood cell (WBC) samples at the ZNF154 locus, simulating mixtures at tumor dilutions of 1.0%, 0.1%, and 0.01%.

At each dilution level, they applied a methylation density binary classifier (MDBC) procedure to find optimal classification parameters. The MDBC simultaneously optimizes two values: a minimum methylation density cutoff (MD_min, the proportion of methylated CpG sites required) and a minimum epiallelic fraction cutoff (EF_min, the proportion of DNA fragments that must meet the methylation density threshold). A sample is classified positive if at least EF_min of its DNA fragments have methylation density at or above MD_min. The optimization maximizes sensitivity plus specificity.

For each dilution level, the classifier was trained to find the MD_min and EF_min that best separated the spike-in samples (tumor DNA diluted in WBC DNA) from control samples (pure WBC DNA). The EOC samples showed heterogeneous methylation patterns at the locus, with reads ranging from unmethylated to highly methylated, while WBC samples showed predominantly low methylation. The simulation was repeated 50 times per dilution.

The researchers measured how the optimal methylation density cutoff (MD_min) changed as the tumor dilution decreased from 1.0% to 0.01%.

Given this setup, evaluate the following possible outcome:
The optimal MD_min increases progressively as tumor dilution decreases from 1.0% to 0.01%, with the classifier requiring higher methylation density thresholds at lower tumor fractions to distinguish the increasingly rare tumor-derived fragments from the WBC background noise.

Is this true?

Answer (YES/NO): NO